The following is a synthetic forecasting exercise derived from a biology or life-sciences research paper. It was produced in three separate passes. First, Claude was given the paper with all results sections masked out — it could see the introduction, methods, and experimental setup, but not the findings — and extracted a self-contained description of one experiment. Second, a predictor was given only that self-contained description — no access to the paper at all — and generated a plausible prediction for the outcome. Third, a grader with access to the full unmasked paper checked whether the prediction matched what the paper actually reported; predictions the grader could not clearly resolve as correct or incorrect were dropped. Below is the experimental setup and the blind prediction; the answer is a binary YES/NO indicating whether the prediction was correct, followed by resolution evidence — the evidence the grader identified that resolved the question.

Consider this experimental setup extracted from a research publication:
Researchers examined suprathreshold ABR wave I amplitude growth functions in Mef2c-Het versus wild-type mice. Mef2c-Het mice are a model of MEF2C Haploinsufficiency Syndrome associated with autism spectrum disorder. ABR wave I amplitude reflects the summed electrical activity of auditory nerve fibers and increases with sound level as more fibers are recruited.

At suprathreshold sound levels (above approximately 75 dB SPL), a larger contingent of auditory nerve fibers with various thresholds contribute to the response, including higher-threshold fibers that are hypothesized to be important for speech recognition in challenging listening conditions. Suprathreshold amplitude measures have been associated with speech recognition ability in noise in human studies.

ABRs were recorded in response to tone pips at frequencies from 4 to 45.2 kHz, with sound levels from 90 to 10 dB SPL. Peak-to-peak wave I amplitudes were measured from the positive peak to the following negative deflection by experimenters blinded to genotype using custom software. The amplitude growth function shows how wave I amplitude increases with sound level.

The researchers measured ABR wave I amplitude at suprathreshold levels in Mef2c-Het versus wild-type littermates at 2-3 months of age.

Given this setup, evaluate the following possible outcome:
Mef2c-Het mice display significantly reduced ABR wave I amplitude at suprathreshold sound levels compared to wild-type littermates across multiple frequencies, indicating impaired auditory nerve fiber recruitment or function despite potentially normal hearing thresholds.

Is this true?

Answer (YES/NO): NO